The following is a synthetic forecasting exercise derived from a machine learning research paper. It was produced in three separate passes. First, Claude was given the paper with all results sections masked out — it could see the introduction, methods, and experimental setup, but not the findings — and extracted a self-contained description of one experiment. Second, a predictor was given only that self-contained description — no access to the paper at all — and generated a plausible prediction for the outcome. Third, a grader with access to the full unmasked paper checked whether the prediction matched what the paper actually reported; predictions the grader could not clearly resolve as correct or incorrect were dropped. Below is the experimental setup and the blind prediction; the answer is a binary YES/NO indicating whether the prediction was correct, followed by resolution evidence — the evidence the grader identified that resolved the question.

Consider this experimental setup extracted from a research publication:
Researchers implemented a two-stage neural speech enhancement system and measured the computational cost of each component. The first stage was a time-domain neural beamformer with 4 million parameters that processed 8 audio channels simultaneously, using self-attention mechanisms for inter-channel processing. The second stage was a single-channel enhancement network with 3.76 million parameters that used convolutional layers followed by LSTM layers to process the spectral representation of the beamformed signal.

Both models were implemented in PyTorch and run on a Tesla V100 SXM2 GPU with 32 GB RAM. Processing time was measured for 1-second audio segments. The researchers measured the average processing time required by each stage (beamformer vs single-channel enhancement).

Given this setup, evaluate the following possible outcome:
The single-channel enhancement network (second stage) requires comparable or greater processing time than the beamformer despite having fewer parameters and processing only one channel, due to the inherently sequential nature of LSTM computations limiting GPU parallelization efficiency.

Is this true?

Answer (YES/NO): NO